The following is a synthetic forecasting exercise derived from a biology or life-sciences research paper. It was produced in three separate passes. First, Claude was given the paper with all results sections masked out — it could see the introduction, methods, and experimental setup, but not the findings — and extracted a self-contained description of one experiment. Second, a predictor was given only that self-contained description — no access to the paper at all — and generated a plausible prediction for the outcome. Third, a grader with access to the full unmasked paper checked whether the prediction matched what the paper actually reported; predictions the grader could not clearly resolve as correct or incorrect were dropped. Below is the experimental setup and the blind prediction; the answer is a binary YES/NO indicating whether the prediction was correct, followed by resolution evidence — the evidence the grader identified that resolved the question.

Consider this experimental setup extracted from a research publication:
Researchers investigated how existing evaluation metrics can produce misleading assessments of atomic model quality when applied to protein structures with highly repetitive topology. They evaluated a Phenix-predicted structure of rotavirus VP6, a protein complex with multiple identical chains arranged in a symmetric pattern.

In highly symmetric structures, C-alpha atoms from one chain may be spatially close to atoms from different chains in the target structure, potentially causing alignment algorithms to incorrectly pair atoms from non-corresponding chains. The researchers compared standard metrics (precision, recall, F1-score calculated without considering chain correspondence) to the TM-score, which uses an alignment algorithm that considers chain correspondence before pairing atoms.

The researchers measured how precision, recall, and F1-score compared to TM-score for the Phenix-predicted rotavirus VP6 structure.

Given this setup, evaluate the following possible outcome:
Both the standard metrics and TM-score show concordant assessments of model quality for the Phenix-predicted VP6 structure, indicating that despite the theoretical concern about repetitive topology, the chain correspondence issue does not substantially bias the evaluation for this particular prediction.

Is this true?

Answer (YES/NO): NO